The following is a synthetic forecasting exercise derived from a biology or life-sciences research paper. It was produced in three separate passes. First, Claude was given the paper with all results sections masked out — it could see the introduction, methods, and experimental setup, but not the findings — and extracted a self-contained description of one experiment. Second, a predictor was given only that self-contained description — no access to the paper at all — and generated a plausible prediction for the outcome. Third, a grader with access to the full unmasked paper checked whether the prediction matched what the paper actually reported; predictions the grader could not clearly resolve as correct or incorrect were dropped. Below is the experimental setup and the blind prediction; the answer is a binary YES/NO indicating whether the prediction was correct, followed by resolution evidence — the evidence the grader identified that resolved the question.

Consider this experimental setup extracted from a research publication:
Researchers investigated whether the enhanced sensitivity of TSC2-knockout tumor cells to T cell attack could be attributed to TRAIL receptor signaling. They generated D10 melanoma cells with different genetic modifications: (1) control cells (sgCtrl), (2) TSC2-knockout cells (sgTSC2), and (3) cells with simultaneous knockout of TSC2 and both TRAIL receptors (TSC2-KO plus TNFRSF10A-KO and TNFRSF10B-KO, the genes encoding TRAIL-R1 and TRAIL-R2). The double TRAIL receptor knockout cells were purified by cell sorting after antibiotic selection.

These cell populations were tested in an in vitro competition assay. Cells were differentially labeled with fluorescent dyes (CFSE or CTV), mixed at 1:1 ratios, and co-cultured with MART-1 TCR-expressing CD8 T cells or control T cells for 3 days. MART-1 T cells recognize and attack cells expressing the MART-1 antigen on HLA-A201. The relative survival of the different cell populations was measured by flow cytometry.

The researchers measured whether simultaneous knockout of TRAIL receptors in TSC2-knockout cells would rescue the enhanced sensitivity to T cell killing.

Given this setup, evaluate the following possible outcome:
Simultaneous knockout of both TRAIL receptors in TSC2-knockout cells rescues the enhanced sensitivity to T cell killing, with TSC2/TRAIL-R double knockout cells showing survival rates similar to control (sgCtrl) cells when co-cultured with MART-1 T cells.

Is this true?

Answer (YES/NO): YES